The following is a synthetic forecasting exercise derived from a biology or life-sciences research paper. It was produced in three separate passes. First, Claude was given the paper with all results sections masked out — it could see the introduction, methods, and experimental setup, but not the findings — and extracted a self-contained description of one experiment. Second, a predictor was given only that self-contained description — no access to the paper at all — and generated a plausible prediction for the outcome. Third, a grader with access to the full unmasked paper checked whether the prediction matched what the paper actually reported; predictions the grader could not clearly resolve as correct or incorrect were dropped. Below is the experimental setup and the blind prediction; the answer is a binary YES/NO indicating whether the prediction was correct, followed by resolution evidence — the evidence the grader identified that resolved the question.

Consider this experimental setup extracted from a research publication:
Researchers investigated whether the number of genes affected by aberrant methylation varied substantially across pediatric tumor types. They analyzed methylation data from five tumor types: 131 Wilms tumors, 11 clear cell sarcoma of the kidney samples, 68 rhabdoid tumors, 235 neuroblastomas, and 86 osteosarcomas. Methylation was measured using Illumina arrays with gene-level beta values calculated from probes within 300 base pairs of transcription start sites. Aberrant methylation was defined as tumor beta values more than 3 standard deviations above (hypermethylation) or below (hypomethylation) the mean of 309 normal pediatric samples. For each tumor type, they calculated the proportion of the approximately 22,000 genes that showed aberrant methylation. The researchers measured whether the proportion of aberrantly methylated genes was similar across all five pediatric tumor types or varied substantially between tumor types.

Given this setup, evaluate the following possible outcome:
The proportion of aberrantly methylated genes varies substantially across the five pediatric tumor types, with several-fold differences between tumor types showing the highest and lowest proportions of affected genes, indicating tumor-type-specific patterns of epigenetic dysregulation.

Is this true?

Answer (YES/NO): NO